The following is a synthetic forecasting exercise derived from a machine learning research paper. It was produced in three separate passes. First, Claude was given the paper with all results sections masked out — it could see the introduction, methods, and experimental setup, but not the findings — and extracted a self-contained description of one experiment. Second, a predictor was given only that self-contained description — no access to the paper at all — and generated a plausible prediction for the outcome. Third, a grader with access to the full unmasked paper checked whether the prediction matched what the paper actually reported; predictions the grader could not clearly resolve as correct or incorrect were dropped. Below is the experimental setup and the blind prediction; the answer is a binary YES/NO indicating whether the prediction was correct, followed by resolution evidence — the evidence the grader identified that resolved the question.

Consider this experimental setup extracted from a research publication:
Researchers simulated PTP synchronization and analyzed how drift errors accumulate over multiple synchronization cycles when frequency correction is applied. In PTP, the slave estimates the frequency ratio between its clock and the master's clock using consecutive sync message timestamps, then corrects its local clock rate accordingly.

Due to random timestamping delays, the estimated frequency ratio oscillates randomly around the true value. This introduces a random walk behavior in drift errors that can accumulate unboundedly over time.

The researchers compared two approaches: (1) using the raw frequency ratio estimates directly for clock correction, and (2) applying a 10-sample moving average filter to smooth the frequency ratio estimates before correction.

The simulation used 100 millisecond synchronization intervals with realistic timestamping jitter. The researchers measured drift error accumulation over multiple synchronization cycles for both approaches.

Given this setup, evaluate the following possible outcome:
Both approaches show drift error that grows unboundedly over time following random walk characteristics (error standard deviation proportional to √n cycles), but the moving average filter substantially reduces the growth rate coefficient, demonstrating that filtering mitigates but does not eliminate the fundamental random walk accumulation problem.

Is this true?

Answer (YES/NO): NO